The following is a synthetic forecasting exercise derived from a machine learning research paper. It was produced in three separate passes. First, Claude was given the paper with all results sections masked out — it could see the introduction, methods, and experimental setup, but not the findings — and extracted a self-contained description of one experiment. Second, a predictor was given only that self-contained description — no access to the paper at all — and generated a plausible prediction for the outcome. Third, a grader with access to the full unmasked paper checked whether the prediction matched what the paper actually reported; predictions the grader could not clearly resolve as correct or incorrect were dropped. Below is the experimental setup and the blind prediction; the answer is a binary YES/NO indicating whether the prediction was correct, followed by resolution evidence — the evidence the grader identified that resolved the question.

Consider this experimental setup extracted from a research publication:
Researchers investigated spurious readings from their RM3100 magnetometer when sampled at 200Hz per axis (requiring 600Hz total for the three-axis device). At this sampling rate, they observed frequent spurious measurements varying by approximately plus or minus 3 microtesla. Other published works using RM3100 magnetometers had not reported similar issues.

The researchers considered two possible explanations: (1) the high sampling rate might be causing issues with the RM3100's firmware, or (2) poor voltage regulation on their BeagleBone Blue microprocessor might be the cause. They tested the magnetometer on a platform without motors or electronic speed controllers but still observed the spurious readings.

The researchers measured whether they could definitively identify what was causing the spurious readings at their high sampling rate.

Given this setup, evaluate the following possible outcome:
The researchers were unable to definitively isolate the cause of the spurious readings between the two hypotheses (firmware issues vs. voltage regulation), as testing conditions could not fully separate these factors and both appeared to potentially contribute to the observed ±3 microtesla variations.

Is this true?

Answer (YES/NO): YES